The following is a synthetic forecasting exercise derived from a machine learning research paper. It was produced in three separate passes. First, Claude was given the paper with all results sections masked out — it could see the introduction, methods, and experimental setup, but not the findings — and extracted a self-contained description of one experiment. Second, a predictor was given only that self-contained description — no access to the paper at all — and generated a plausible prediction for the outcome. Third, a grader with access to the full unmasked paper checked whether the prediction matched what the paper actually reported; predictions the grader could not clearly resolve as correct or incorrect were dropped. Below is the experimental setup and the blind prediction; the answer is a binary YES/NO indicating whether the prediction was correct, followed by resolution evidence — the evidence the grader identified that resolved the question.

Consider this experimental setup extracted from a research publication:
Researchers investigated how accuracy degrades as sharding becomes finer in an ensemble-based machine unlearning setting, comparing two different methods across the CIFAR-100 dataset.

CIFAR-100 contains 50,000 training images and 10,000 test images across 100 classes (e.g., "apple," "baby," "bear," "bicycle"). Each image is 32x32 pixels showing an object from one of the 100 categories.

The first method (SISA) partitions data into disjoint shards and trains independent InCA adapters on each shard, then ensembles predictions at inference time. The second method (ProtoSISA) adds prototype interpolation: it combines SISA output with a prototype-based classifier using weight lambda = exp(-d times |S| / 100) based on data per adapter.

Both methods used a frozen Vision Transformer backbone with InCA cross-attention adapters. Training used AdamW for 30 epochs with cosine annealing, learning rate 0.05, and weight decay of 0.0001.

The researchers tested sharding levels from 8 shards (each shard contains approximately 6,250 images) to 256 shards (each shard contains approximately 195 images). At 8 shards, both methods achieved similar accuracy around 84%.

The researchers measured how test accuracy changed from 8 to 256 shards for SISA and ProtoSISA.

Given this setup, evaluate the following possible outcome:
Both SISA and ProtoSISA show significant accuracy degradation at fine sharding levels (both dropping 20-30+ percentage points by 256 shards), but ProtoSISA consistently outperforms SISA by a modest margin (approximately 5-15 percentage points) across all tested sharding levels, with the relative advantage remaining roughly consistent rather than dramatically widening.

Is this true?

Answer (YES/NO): NO